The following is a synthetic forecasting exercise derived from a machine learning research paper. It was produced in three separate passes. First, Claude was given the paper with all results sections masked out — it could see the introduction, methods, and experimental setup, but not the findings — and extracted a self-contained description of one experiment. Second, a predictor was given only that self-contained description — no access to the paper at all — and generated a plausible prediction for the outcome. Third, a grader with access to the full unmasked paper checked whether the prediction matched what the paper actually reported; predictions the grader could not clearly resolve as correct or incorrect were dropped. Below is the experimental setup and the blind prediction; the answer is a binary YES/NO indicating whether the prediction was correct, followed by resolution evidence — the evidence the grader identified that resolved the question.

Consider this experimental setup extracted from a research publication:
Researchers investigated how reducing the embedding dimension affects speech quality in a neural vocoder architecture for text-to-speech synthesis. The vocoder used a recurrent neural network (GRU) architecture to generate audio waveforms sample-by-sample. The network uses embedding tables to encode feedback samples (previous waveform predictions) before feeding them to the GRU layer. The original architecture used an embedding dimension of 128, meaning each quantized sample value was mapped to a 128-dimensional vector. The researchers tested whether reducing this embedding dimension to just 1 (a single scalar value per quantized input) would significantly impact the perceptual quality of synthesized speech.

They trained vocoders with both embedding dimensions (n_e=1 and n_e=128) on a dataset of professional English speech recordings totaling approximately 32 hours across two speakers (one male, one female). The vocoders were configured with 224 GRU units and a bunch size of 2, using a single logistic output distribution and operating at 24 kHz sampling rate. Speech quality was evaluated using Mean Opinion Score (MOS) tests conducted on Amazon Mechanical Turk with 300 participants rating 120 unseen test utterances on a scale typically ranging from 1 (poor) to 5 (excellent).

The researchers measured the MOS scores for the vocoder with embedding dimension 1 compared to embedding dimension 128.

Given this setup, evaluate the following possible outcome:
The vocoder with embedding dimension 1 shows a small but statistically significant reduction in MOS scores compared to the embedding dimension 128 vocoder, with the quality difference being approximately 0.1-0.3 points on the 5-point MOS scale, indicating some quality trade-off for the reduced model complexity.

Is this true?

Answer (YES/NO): NO